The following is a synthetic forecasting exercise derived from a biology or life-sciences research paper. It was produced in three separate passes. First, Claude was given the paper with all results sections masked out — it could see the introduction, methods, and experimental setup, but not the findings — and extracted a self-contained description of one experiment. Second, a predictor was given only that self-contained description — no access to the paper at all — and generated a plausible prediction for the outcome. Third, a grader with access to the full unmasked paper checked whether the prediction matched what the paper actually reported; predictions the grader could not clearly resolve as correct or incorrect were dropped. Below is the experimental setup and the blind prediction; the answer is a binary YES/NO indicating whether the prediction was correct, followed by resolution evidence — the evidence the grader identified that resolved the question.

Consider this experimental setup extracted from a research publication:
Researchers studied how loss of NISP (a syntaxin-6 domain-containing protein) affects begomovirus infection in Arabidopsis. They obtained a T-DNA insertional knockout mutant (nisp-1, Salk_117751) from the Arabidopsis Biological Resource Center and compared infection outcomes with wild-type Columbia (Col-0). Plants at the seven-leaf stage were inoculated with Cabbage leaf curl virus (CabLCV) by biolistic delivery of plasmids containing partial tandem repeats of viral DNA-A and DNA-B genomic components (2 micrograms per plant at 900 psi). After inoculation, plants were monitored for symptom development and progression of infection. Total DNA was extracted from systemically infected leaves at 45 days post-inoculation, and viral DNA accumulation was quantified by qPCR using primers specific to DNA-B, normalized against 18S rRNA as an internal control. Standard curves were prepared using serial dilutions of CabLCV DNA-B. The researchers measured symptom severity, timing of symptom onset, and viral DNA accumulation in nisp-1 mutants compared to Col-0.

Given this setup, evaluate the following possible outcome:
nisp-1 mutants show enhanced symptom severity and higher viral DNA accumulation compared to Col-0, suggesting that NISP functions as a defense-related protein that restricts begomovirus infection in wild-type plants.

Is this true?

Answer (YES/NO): NO